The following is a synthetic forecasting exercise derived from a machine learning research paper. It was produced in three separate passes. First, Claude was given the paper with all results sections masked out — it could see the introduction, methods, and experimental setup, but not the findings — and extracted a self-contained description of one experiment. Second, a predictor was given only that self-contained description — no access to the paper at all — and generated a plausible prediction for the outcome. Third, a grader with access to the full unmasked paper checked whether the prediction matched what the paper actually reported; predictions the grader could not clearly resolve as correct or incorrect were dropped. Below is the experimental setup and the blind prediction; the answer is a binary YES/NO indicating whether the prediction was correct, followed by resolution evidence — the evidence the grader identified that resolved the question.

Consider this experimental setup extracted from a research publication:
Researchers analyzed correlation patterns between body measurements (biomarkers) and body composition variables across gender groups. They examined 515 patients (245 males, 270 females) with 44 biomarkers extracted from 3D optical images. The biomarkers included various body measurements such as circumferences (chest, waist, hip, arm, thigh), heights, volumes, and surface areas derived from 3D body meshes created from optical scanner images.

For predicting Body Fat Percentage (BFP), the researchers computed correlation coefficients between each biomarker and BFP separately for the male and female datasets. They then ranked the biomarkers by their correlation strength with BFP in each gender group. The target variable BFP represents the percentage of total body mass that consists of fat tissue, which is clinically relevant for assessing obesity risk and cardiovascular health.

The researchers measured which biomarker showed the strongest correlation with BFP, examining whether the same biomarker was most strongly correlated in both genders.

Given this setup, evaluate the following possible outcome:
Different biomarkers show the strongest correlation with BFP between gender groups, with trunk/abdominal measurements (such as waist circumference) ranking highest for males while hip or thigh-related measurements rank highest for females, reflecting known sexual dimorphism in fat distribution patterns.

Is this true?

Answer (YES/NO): NO